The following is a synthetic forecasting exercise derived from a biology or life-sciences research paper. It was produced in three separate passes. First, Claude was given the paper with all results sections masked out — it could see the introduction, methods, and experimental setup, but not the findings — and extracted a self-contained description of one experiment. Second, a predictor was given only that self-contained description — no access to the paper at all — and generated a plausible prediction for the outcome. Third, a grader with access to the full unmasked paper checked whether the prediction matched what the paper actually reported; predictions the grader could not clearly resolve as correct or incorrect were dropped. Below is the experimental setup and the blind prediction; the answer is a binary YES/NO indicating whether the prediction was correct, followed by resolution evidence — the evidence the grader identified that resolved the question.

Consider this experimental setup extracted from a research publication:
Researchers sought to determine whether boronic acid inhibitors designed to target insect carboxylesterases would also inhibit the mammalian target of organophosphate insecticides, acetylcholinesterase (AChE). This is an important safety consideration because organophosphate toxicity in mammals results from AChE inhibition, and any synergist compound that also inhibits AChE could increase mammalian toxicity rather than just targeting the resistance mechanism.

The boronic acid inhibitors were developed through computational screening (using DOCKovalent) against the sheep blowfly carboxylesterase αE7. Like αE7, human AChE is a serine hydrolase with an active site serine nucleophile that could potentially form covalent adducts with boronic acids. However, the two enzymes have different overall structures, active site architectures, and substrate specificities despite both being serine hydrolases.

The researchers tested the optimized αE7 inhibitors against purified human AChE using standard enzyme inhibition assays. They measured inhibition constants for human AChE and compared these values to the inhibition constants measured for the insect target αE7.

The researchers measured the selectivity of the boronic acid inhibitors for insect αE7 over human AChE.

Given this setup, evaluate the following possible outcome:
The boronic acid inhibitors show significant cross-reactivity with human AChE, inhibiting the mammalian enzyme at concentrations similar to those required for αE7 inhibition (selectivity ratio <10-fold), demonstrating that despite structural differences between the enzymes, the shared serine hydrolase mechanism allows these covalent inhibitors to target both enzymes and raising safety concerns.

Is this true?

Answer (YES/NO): NO